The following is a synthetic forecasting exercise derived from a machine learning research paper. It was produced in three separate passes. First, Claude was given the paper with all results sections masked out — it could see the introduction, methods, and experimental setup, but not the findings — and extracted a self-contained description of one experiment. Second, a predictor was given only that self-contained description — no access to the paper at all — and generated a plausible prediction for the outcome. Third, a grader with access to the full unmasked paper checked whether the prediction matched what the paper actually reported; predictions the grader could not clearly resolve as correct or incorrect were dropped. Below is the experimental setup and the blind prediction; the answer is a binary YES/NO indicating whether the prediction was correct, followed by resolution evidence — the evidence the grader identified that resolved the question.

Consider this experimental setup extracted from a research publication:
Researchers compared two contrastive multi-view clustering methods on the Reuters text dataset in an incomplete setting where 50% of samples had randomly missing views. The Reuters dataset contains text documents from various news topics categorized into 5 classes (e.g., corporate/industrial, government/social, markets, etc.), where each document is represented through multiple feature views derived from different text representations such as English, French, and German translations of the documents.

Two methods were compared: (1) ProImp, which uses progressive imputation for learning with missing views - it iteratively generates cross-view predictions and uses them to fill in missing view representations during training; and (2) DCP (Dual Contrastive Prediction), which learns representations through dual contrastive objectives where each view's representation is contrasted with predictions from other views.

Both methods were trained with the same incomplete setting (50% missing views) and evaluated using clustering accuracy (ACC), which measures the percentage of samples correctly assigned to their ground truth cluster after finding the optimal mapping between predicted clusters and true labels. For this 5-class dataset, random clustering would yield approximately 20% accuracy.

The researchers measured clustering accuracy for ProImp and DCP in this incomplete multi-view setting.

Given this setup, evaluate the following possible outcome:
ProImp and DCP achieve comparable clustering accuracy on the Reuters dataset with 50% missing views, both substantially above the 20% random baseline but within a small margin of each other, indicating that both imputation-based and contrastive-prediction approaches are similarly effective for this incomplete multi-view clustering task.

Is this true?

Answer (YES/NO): NO